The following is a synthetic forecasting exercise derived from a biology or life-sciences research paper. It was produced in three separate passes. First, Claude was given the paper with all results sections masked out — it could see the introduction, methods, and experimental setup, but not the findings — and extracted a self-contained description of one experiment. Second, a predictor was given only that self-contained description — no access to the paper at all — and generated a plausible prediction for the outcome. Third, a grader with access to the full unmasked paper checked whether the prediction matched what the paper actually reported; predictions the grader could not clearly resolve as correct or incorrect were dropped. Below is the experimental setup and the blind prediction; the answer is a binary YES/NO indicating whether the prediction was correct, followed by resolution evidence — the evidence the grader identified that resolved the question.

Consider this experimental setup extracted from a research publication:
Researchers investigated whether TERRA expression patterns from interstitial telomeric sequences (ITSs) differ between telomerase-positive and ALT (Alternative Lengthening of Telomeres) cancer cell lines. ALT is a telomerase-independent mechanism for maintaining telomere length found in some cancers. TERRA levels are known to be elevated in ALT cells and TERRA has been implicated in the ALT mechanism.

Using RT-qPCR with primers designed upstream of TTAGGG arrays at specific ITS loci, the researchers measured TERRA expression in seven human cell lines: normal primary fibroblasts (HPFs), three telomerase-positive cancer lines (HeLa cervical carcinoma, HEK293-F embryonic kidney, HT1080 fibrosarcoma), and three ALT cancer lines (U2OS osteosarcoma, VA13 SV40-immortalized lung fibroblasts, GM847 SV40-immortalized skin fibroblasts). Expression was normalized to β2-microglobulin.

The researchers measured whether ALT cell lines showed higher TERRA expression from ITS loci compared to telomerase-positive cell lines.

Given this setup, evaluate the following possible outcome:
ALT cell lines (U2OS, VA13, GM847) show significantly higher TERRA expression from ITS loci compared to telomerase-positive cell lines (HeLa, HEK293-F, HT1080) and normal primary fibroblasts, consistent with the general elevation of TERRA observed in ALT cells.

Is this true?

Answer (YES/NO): NO